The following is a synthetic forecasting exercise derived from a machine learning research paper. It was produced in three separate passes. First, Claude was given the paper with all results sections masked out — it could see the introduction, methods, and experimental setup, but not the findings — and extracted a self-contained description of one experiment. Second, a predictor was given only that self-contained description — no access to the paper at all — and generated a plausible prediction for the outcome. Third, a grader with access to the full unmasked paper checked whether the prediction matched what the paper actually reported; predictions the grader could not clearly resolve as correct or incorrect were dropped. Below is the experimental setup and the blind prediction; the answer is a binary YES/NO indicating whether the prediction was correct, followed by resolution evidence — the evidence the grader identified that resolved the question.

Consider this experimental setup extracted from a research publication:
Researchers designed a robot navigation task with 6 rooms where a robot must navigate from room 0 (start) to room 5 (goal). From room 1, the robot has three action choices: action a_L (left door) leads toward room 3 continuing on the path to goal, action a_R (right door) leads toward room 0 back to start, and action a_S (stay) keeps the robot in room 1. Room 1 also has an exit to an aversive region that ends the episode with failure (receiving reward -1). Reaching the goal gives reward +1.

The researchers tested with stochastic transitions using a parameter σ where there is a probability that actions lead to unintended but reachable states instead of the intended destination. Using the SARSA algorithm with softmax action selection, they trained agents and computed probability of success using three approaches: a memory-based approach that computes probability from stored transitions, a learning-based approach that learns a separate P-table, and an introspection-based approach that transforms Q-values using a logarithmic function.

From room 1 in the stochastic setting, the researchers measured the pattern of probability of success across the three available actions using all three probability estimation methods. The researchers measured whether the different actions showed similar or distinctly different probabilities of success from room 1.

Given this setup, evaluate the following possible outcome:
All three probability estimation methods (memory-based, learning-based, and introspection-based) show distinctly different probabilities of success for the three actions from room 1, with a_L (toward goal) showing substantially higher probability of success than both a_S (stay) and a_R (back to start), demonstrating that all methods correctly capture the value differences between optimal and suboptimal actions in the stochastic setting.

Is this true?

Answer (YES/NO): NO